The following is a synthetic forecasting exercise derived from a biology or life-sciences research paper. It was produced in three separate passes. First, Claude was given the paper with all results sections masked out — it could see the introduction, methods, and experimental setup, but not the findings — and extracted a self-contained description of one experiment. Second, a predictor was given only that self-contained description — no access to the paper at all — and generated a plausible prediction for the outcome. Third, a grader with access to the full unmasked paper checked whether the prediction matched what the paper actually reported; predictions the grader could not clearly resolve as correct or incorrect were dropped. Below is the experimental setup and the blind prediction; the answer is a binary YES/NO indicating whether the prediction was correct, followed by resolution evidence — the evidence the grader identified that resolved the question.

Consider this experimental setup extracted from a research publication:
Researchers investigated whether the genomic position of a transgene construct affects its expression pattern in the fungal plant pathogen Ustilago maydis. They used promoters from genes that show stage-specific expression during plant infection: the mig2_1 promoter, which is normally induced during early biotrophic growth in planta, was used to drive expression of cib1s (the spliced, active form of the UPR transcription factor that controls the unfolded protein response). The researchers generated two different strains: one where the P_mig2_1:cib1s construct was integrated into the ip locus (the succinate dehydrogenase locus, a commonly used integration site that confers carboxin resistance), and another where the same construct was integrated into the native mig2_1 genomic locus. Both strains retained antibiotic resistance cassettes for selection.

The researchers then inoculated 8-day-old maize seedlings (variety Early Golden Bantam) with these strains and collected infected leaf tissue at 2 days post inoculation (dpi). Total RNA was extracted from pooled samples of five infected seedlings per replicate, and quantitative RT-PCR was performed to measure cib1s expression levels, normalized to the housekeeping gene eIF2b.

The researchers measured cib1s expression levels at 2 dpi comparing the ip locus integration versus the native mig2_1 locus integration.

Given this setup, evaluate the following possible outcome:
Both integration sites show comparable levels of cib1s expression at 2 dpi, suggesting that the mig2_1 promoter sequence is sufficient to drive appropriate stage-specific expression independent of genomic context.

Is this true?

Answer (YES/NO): NO